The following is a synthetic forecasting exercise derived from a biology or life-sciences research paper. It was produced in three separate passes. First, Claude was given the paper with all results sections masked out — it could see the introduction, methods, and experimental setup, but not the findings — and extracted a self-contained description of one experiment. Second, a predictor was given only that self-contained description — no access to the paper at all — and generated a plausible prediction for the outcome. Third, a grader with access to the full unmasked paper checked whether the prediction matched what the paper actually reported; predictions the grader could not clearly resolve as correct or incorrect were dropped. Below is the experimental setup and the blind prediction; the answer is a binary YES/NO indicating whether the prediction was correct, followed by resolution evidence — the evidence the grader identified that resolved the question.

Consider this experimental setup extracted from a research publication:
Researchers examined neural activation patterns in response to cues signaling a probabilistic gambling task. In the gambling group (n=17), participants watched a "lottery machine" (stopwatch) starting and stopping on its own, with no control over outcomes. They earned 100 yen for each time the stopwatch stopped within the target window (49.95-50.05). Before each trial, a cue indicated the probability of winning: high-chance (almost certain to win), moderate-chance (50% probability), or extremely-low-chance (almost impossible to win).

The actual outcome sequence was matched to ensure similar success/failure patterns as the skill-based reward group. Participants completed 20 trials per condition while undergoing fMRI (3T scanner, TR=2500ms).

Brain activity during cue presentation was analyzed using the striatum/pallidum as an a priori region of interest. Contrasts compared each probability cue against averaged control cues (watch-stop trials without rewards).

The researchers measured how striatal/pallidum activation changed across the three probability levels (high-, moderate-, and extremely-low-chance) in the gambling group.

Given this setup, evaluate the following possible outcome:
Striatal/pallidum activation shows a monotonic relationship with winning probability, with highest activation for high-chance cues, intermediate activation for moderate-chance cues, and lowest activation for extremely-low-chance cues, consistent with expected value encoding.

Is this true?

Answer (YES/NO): YES